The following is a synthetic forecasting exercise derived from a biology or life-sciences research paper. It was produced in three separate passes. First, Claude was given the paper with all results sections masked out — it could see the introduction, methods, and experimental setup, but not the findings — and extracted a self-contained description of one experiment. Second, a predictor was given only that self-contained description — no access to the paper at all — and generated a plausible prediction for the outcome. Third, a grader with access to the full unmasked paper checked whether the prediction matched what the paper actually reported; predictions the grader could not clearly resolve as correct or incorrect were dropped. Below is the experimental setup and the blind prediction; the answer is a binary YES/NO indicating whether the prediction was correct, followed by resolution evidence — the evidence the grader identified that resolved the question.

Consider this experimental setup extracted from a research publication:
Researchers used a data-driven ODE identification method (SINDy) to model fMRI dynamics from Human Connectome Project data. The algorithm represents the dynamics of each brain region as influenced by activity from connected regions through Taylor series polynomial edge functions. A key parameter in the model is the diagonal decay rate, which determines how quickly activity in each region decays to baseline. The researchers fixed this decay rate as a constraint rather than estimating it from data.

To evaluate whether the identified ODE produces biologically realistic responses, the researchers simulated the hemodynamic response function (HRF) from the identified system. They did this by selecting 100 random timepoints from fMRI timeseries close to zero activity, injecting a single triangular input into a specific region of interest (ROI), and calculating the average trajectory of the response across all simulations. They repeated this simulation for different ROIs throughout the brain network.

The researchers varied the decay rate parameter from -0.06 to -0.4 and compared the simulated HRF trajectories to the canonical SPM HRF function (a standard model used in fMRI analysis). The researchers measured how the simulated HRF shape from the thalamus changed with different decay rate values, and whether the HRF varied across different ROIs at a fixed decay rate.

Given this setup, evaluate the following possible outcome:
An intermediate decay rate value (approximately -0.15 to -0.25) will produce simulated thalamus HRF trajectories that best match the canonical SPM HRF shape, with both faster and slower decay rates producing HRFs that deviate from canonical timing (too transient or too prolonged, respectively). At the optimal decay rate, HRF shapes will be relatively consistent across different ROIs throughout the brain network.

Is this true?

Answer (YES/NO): NO